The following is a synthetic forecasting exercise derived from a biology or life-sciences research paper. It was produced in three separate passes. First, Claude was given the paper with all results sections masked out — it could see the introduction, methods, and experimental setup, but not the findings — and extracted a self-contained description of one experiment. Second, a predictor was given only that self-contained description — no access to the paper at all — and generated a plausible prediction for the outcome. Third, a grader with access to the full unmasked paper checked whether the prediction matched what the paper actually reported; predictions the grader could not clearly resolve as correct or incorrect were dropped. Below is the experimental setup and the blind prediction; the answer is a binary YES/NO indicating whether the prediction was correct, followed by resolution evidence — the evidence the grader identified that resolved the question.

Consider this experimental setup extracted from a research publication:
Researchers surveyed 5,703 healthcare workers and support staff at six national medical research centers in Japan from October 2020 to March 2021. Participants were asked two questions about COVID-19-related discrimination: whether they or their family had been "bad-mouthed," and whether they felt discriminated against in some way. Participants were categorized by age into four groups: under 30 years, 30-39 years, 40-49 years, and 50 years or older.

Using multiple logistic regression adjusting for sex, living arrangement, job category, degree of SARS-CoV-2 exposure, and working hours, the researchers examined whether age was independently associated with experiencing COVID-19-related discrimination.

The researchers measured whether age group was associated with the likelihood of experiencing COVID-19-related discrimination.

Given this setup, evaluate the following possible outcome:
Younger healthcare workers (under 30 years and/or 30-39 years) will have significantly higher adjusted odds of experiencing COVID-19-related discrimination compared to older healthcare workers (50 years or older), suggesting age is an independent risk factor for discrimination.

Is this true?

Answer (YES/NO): NO